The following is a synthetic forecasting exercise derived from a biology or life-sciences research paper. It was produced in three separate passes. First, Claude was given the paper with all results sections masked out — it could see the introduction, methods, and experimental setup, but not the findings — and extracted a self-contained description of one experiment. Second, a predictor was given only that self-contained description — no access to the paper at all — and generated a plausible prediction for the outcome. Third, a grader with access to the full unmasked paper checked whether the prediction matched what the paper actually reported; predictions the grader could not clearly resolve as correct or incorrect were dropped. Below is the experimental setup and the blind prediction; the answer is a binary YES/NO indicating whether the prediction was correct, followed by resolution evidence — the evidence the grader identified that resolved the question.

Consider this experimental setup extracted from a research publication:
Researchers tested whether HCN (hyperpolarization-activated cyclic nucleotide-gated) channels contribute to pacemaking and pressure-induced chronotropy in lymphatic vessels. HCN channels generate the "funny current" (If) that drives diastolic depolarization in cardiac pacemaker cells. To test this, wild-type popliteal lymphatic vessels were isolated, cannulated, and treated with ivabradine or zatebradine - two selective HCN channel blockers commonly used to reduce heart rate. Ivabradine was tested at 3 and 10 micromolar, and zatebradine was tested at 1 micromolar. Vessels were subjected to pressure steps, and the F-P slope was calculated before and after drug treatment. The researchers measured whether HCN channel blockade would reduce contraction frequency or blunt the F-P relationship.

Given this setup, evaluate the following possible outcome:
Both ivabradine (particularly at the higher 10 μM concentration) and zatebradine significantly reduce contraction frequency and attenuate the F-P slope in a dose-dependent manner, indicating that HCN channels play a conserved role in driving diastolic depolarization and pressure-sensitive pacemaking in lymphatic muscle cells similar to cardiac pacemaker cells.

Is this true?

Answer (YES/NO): NO